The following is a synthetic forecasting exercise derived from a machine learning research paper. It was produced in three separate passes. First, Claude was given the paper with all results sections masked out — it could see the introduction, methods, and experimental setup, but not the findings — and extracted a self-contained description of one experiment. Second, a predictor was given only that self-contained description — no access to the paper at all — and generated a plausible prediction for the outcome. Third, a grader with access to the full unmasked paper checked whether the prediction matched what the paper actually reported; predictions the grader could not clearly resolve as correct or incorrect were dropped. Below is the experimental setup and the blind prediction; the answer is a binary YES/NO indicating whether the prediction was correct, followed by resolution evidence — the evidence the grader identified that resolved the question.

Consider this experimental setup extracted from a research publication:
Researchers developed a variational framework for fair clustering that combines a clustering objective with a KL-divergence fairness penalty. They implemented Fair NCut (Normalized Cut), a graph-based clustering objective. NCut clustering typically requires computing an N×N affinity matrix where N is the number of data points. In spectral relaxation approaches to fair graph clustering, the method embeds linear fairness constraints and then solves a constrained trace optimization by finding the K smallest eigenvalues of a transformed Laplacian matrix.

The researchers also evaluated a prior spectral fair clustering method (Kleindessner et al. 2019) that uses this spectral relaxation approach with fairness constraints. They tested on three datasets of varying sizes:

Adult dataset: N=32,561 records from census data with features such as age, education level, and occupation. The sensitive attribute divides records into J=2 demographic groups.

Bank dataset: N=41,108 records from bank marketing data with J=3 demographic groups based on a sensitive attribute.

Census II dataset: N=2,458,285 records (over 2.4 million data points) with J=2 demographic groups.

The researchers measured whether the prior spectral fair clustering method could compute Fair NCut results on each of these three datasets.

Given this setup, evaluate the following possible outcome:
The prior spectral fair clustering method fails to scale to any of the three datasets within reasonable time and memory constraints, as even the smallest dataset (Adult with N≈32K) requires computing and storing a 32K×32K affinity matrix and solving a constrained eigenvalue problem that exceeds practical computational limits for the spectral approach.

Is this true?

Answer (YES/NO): NO